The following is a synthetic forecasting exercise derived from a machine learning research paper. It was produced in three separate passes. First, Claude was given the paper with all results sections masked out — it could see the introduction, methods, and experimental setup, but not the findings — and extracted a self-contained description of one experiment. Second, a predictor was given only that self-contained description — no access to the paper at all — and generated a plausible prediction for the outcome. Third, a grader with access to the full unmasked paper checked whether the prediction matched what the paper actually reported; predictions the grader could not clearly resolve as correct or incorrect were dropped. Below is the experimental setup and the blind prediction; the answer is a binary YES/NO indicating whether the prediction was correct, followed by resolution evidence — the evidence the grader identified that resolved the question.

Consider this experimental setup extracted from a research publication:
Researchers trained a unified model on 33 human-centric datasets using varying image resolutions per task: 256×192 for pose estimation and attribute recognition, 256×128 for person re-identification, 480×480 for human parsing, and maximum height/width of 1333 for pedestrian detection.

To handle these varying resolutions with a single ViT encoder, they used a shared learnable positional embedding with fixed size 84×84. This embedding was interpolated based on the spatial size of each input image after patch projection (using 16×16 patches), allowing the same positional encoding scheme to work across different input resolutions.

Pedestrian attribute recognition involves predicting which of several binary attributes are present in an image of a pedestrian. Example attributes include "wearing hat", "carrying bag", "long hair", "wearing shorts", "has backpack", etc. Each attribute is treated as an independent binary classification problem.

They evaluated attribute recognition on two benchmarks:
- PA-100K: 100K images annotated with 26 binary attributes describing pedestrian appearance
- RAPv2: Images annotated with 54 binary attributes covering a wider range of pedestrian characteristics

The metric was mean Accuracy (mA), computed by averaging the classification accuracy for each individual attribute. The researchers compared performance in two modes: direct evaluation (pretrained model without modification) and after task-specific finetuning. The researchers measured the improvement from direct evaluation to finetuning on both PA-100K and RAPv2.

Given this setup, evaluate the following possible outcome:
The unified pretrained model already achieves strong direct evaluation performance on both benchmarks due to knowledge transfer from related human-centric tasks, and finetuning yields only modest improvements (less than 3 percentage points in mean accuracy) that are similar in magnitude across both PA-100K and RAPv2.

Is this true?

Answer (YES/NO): NO